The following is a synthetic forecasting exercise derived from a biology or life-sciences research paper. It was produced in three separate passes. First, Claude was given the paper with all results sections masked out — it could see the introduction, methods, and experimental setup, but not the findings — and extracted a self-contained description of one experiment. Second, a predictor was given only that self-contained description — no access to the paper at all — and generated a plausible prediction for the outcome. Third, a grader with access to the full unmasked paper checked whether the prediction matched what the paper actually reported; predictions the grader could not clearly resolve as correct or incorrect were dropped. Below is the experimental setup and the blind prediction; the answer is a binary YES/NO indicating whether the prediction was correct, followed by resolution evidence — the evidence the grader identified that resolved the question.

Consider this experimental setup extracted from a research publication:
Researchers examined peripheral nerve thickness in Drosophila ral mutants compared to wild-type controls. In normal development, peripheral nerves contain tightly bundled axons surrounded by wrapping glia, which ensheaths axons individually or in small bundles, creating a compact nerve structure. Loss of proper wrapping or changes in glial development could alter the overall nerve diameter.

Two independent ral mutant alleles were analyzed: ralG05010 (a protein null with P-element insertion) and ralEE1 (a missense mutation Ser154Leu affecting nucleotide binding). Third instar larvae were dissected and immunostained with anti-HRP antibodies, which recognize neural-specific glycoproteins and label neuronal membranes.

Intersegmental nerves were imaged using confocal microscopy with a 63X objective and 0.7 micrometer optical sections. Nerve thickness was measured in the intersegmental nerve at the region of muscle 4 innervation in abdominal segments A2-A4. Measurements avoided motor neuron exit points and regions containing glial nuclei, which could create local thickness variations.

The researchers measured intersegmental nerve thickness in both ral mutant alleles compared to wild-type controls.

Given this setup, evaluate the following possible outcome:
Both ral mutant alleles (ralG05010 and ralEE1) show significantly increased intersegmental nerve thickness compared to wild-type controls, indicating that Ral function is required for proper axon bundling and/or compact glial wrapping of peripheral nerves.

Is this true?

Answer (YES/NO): YES